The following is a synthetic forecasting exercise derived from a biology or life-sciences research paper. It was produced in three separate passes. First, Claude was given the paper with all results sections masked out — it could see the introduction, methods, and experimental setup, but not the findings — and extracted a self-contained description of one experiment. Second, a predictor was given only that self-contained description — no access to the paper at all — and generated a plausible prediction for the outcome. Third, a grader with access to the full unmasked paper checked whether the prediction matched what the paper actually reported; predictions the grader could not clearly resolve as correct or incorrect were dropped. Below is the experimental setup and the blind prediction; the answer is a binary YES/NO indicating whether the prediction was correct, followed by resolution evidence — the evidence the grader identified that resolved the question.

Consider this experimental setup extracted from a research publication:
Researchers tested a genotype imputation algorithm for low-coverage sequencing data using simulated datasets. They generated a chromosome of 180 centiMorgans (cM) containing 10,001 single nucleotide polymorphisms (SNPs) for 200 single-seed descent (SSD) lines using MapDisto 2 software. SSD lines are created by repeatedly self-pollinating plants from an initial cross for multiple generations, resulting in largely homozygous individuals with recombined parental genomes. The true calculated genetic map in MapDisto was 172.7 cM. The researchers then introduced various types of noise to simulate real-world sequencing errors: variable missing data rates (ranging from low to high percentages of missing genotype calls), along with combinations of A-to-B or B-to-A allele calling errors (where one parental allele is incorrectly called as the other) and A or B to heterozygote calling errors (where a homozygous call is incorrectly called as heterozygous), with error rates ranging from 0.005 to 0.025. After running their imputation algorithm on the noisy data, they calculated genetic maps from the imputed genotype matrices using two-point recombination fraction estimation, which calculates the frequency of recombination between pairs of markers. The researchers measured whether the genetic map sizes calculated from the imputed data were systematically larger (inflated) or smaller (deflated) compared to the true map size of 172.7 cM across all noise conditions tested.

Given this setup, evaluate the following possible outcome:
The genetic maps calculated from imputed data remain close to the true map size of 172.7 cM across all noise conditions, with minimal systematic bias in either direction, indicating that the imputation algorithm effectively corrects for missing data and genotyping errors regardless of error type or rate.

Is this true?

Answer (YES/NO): NO